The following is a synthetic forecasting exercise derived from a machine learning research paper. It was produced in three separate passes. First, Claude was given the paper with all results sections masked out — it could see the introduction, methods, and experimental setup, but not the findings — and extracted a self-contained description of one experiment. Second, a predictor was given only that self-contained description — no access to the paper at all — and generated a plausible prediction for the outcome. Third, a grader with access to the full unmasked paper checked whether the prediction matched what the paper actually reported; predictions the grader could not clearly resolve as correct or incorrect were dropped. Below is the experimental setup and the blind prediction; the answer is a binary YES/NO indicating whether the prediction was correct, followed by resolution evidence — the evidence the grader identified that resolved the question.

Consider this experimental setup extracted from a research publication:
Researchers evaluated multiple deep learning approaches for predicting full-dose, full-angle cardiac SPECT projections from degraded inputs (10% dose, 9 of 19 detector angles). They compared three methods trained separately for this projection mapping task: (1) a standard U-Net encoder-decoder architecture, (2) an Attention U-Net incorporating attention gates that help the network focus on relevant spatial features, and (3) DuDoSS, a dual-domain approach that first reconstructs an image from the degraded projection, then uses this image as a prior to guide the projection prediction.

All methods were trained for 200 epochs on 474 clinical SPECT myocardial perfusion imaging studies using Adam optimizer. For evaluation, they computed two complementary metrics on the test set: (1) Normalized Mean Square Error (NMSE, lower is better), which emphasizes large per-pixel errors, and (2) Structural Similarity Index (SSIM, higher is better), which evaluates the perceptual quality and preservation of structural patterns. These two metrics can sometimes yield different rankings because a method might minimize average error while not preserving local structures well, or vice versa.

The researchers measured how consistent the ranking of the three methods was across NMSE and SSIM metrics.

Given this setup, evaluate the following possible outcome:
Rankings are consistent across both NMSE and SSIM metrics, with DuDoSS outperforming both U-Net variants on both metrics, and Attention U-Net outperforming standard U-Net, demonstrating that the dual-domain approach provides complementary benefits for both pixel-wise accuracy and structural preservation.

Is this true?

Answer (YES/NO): YES